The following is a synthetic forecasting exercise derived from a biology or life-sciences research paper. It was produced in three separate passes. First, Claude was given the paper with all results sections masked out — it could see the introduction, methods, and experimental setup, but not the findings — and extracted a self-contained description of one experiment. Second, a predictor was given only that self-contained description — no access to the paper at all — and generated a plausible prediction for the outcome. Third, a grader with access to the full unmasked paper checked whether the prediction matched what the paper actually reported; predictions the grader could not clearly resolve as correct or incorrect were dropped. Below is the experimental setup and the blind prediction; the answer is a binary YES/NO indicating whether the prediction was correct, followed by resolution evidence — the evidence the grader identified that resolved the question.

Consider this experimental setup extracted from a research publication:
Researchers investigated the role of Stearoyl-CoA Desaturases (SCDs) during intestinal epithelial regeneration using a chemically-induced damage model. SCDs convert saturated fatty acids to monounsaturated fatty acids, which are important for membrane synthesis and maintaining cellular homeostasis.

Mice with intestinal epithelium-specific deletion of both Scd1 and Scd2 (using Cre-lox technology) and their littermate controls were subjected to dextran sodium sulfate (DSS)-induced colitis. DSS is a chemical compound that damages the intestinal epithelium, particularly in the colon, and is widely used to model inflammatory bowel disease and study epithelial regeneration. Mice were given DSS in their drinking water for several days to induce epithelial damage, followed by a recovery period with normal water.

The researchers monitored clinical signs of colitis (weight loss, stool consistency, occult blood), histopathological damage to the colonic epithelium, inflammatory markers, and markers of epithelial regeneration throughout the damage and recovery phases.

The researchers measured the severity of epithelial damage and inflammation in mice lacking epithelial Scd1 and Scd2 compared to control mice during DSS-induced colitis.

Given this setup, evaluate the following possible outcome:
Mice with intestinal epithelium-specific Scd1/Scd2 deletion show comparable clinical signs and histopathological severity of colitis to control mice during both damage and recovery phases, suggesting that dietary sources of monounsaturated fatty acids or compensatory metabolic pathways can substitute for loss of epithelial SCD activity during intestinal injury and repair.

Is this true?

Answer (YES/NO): NO